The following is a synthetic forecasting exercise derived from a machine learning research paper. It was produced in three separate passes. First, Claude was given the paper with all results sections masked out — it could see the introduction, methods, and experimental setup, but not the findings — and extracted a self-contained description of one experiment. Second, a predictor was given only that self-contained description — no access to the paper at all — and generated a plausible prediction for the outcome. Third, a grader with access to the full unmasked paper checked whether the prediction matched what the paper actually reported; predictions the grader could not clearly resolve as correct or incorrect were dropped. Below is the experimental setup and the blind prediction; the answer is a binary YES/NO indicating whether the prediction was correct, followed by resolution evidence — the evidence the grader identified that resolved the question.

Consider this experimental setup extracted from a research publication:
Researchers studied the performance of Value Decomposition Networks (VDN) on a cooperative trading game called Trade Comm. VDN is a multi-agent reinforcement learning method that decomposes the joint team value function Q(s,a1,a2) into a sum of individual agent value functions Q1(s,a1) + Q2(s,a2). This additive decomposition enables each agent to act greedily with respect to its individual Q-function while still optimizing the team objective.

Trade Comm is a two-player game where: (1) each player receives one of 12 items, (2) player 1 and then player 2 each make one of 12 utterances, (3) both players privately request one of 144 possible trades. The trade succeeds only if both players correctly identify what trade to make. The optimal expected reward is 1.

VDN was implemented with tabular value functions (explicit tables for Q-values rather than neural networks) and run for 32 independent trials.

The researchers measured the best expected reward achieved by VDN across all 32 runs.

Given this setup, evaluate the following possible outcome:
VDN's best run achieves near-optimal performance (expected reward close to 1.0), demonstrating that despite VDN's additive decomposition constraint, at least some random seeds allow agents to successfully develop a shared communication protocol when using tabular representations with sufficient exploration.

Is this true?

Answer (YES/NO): NO